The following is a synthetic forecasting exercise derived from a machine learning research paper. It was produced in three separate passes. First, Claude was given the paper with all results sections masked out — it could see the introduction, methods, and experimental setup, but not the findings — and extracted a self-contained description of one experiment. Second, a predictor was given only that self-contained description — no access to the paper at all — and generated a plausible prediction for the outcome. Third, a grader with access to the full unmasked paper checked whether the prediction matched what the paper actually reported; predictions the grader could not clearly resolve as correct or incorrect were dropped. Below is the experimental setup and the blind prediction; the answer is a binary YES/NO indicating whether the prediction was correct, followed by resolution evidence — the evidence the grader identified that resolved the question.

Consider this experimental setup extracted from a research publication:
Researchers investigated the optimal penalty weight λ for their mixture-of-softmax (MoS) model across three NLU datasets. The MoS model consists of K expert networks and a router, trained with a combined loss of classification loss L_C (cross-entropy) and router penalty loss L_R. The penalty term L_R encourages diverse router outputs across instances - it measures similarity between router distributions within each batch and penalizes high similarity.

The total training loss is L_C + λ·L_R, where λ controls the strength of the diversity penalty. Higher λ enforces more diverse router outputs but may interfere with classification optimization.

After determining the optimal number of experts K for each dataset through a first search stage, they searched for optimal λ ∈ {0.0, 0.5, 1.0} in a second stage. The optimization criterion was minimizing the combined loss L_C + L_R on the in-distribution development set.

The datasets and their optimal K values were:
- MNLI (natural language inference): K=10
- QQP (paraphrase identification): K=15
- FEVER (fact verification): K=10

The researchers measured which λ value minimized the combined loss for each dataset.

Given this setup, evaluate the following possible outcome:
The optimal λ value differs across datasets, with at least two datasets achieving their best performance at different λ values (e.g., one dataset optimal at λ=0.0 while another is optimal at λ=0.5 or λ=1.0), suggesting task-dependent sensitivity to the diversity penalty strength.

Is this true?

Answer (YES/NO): YES